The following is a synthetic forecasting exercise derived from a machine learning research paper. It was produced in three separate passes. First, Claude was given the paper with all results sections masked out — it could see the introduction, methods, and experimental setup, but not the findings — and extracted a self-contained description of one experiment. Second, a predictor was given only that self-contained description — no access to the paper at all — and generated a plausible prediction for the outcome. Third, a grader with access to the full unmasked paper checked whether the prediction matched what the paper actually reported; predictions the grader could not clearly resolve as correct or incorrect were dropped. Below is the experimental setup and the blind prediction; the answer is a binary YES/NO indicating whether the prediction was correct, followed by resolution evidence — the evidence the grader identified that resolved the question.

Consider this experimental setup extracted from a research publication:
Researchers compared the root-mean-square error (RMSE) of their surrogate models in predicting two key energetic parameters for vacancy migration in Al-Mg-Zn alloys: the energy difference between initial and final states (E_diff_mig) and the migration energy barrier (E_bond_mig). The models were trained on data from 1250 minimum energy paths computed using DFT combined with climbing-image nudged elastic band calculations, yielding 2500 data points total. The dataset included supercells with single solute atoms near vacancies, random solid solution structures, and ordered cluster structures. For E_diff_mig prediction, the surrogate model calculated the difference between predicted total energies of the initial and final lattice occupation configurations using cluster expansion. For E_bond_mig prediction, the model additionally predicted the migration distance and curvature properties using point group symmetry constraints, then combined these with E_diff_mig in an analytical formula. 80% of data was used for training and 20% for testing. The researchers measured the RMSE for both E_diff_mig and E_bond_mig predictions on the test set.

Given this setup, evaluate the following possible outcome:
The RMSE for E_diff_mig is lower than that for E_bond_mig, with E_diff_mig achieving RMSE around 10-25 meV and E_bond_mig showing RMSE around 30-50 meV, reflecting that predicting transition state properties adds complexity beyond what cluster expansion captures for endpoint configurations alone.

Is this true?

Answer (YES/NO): NO